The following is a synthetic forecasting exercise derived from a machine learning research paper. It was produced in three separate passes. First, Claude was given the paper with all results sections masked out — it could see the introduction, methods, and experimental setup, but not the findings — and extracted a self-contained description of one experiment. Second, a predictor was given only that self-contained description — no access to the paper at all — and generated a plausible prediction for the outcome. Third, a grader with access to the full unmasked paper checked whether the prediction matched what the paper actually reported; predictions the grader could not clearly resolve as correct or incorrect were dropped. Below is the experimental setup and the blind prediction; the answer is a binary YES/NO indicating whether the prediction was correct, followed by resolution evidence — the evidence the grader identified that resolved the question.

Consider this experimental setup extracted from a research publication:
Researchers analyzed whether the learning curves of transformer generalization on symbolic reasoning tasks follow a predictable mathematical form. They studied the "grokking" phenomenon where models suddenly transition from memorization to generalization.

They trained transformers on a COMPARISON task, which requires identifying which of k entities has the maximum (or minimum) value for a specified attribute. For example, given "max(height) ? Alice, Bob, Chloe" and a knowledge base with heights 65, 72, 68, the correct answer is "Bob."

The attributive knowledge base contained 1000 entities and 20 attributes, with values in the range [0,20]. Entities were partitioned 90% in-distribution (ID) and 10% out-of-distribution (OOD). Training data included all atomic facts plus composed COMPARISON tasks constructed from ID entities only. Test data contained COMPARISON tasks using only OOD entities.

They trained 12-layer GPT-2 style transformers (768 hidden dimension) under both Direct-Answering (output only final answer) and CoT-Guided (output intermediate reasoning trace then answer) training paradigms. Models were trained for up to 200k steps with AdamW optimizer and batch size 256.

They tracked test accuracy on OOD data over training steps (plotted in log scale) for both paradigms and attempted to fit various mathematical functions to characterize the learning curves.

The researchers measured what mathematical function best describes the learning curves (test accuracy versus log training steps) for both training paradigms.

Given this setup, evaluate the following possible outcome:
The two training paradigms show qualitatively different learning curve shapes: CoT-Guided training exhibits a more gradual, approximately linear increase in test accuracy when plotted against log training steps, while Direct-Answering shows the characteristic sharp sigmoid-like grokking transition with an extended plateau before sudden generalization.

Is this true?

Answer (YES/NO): NO